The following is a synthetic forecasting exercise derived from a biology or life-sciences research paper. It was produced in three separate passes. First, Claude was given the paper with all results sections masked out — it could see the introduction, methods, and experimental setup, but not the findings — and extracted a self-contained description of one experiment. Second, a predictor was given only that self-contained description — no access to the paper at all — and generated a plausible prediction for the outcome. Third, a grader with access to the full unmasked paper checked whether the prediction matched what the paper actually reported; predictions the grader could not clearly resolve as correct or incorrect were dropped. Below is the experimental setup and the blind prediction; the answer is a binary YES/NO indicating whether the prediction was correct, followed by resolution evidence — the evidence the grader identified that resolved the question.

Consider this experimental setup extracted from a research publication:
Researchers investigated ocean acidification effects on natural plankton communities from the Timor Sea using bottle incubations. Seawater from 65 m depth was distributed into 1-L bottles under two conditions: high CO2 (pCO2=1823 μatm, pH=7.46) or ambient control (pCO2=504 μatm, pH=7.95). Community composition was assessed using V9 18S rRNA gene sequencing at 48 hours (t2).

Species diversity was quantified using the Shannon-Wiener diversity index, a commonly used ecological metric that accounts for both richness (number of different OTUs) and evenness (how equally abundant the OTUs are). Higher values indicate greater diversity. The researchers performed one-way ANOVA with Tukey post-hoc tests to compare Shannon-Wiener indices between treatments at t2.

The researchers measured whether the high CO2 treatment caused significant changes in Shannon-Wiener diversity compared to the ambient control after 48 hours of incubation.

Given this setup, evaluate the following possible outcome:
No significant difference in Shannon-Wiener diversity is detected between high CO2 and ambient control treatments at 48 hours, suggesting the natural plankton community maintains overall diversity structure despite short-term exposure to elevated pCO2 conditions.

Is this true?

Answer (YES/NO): YES